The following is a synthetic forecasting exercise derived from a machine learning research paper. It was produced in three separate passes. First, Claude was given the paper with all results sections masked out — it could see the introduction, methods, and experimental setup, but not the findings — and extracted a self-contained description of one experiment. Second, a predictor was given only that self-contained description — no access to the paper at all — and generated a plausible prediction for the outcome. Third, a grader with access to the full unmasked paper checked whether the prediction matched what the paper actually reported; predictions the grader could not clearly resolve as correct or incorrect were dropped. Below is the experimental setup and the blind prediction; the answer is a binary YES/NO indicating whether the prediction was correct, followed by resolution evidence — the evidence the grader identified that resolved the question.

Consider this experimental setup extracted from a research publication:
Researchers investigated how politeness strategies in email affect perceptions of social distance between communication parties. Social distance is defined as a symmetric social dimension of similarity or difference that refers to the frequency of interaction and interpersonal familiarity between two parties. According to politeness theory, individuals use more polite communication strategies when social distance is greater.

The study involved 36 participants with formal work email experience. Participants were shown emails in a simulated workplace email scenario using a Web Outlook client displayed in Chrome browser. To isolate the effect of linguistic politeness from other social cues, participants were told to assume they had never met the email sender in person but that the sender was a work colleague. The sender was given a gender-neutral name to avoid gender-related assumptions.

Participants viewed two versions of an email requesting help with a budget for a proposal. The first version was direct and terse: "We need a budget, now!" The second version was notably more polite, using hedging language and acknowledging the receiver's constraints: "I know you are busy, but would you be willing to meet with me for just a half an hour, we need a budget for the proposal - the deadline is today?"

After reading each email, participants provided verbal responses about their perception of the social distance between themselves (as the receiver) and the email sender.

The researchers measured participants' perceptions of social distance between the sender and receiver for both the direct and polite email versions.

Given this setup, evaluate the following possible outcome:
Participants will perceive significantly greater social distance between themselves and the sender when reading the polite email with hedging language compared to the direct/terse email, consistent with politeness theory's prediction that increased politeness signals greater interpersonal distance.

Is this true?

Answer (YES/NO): YES